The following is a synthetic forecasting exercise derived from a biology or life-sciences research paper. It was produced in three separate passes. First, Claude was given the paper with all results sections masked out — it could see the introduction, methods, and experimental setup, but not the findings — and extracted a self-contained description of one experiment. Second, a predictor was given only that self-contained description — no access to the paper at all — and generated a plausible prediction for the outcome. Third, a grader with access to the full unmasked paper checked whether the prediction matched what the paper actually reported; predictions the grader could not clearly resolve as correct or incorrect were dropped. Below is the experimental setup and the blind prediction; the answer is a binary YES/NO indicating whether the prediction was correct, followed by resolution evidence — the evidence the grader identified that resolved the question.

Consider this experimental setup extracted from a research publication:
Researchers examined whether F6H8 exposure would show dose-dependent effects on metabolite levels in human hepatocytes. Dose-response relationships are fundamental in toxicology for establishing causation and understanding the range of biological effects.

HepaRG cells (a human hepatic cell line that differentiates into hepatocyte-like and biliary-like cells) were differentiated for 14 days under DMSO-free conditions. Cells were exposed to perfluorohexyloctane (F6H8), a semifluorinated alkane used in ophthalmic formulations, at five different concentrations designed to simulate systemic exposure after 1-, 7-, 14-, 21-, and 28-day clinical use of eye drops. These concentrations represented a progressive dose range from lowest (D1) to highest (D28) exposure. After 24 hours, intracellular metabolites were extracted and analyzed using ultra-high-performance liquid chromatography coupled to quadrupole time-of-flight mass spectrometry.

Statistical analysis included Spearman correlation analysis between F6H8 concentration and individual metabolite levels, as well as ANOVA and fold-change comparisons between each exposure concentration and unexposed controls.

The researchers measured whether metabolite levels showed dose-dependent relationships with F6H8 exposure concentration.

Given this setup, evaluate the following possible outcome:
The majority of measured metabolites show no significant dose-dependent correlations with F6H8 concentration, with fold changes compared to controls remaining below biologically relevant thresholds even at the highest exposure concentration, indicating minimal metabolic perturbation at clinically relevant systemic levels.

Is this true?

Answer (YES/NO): NO